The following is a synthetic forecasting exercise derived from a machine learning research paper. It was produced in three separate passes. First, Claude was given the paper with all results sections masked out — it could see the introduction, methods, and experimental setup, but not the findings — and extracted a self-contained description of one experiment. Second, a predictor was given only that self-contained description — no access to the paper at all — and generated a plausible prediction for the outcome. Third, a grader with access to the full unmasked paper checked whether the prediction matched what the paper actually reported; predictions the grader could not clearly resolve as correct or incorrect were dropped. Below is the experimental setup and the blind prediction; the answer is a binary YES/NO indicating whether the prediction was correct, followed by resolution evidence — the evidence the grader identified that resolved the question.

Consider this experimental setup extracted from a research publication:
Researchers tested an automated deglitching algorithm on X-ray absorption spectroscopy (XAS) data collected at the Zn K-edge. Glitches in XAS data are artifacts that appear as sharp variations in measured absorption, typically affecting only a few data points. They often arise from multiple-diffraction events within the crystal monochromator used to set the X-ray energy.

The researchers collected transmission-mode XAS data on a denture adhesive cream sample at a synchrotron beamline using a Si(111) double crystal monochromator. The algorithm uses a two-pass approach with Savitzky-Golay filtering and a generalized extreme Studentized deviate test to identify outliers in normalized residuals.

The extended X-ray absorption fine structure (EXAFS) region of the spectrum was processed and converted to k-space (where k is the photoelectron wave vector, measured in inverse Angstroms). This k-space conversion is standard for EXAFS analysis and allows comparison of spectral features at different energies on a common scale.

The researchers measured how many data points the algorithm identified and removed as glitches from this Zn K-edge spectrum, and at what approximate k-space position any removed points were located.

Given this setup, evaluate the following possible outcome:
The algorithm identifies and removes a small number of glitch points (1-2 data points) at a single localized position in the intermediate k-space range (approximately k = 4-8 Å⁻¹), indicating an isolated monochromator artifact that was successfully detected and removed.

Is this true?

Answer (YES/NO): NO